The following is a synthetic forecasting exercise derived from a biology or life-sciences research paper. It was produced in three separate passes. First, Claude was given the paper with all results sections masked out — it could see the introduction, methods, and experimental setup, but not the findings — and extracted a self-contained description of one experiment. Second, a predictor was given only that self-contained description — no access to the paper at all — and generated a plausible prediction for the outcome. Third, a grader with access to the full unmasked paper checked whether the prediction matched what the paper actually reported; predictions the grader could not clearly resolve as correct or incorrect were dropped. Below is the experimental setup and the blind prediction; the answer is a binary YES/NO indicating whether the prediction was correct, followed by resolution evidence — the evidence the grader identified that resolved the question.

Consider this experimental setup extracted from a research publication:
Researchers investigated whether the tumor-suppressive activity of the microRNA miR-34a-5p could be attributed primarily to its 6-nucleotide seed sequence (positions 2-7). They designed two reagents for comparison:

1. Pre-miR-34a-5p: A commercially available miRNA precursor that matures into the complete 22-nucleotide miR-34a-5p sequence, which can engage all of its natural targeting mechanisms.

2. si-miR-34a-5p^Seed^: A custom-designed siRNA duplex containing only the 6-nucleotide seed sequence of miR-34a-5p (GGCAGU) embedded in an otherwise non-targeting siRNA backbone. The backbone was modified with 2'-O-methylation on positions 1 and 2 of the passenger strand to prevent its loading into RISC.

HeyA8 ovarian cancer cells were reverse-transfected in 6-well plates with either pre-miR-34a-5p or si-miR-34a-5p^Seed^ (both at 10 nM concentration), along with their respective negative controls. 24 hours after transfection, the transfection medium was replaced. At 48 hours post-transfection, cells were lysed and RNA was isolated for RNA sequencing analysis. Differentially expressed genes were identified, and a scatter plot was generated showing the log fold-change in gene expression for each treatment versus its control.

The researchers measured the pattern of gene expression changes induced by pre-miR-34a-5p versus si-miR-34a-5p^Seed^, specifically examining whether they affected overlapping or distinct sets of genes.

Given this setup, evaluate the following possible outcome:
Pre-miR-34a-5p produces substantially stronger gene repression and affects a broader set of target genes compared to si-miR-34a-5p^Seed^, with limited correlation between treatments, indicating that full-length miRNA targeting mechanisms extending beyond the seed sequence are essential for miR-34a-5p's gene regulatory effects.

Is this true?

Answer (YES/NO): NO